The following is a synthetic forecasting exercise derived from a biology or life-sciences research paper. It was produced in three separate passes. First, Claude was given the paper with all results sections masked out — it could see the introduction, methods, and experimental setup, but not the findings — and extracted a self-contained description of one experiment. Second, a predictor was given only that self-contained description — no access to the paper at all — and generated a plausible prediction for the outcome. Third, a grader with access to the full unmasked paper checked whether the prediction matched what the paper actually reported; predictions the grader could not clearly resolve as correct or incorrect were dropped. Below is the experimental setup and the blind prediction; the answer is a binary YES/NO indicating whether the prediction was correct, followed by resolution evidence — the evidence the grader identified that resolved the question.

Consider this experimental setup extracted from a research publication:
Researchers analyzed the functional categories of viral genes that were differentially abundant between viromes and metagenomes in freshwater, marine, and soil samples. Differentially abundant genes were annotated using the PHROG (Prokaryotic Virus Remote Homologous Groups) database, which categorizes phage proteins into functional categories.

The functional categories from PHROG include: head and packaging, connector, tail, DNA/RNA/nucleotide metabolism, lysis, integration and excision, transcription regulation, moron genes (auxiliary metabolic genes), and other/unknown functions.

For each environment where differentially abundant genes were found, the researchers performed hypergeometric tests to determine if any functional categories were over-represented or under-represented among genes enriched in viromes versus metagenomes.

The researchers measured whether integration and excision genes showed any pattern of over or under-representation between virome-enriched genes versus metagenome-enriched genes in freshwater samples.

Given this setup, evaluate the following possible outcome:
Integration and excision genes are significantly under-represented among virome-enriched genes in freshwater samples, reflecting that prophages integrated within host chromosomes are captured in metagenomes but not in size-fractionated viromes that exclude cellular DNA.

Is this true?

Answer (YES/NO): YES